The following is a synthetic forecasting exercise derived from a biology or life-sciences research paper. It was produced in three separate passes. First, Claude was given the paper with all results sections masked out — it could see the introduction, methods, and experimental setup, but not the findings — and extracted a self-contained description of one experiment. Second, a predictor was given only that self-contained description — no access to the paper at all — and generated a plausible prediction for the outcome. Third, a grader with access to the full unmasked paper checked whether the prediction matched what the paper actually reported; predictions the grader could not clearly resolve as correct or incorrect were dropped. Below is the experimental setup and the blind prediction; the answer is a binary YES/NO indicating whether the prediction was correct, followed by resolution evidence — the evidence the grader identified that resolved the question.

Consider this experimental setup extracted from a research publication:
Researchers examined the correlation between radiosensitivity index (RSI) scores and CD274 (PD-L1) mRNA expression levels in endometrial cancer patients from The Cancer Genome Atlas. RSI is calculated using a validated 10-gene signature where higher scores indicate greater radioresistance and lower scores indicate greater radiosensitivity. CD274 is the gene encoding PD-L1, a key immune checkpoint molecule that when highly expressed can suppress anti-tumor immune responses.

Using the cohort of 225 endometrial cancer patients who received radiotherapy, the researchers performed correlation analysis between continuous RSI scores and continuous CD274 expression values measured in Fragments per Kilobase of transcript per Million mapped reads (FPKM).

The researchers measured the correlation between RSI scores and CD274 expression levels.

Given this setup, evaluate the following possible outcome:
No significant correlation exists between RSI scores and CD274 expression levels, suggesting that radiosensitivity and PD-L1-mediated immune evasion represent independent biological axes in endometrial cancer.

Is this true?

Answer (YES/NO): NO